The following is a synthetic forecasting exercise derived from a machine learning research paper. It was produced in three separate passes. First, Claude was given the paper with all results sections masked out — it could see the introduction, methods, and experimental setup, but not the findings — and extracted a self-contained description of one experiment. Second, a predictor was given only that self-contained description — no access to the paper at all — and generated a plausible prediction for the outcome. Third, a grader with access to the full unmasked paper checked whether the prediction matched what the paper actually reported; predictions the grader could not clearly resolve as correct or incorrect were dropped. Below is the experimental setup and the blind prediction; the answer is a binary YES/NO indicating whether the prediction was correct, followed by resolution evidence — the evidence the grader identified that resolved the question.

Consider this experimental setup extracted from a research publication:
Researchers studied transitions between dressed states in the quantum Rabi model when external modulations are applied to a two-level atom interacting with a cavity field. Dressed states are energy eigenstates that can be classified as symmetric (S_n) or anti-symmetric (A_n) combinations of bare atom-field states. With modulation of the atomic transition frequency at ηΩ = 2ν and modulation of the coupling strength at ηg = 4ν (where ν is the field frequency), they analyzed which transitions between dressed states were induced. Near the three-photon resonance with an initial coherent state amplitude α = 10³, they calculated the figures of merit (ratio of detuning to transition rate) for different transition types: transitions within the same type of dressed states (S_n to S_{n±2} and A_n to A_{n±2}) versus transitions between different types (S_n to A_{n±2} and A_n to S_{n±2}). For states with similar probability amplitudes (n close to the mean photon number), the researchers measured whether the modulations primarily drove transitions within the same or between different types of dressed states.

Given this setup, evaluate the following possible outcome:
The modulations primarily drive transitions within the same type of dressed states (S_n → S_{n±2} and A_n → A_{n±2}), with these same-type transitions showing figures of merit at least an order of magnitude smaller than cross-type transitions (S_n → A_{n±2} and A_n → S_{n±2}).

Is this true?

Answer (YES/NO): NO